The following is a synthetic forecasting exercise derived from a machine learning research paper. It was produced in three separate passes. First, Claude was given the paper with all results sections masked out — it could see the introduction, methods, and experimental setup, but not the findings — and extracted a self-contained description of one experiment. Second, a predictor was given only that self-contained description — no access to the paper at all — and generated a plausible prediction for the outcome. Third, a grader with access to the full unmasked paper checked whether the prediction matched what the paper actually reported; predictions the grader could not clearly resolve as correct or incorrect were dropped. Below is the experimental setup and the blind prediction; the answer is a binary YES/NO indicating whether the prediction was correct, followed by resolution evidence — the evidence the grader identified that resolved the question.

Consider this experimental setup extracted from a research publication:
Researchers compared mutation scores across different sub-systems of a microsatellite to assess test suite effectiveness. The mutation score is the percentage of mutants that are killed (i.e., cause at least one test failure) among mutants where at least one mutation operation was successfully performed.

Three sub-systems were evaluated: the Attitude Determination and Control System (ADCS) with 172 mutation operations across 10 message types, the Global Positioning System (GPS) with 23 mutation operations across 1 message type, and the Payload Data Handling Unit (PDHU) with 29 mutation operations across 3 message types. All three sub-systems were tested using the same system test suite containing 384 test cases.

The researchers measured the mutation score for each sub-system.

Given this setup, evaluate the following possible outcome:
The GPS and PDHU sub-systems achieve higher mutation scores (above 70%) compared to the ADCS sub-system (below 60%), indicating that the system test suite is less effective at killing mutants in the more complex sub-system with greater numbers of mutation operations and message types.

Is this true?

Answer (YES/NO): YES